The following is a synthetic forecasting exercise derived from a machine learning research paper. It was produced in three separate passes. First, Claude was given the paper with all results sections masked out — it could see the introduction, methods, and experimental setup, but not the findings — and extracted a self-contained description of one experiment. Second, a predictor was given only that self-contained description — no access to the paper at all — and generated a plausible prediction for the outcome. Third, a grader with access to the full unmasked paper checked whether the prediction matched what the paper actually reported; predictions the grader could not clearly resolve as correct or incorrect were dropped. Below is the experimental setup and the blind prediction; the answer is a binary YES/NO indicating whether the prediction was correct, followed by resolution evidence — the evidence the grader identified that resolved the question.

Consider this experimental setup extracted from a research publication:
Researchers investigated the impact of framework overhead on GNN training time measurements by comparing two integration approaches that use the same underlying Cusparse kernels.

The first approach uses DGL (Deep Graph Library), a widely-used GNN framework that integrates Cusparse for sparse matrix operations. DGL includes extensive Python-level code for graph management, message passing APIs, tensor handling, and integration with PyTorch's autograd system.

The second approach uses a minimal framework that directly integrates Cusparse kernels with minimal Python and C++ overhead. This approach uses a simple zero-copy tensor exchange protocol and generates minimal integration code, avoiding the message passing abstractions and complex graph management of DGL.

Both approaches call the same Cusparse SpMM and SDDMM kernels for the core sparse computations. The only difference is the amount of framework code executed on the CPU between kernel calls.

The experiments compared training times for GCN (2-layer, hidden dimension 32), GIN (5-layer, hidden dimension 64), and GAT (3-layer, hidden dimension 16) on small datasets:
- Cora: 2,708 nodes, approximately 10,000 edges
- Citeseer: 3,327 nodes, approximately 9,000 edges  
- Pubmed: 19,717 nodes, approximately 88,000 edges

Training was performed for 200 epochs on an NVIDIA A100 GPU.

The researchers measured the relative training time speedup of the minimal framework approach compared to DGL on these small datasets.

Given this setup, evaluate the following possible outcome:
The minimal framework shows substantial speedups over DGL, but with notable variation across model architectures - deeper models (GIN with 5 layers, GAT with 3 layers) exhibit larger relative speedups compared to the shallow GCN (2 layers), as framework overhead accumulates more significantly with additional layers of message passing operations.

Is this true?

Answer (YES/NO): NO